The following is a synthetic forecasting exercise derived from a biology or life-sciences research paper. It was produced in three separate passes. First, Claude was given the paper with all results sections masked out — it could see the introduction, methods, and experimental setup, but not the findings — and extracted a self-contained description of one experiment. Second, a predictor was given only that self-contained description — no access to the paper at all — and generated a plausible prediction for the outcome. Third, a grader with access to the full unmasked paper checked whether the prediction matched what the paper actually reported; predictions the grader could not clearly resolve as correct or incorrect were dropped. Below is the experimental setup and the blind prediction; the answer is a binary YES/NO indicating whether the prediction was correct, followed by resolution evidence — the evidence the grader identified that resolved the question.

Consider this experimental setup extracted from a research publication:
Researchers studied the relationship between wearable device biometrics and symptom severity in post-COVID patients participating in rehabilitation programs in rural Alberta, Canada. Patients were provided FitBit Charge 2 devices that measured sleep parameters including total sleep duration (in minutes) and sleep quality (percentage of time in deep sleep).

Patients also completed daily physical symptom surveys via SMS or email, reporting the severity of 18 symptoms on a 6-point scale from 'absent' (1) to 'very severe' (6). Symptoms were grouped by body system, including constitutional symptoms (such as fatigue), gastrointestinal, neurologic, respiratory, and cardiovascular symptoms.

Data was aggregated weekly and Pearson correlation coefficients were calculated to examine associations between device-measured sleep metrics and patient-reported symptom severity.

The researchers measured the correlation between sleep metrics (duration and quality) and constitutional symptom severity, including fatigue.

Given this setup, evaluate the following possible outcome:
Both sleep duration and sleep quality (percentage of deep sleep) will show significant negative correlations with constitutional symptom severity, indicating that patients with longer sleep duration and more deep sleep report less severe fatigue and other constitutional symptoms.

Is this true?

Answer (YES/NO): NO